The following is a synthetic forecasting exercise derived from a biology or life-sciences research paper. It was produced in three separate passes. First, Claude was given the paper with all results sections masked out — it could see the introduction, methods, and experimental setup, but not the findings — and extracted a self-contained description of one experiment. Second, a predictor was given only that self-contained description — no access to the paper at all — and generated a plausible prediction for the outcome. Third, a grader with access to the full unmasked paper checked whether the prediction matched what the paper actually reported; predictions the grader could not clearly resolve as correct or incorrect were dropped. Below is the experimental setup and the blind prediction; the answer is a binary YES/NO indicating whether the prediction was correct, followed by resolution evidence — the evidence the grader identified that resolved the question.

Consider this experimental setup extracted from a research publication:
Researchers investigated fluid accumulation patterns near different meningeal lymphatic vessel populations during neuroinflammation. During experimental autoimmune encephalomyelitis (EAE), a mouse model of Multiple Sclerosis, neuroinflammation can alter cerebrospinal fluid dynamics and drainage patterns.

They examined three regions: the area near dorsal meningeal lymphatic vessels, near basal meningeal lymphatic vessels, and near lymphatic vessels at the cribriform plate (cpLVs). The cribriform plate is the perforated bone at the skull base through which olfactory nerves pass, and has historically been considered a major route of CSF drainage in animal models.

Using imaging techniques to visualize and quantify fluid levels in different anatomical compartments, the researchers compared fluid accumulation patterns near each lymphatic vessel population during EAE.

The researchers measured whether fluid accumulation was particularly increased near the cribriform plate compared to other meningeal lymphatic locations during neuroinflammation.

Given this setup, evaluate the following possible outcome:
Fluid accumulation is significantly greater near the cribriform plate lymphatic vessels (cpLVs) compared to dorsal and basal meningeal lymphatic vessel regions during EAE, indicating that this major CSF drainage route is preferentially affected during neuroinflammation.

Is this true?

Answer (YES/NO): NO